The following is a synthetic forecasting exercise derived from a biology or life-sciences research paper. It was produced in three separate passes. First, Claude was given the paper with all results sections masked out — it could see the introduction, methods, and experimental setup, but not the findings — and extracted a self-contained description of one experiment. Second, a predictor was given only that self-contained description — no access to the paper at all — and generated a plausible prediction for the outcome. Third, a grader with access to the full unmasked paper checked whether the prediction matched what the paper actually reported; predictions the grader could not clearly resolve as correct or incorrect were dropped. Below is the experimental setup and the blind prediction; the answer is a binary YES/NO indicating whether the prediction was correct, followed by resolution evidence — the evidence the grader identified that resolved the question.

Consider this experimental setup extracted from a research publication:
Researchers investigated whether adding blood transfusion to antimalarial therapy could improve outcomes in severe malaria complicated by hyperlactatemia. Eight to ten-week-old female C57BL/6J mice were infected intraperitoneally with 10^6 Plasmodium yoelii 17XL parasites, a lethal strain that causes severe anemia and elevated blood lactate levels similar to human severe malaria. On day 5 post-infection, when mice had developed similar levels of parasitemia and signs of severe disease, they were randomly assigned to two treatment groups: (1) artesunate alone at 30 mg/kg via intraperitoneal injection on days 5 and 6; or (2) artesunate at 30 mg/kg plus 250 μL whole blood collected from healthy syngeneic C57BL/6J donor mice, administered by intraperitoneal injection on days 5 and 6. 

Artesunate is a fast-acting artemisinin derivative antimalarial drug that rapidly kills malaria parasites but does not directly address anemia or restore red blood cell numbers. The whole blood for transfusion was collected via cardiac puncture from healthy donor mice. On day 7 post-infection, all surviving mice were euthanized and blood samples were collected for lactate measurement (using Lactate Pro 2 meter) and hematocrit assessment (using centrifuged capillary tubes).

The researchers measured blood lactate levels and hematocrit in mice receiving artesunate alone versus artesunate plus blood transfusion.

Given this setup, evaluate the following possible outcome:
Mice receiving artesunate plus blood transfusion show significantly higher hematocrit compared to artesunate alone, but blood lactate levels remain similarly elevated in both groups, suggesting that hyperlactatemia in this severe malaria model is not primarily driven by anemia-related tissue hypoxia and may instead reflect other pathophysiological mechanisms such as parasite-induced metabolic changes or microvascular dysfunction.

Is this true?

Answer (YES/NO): NO